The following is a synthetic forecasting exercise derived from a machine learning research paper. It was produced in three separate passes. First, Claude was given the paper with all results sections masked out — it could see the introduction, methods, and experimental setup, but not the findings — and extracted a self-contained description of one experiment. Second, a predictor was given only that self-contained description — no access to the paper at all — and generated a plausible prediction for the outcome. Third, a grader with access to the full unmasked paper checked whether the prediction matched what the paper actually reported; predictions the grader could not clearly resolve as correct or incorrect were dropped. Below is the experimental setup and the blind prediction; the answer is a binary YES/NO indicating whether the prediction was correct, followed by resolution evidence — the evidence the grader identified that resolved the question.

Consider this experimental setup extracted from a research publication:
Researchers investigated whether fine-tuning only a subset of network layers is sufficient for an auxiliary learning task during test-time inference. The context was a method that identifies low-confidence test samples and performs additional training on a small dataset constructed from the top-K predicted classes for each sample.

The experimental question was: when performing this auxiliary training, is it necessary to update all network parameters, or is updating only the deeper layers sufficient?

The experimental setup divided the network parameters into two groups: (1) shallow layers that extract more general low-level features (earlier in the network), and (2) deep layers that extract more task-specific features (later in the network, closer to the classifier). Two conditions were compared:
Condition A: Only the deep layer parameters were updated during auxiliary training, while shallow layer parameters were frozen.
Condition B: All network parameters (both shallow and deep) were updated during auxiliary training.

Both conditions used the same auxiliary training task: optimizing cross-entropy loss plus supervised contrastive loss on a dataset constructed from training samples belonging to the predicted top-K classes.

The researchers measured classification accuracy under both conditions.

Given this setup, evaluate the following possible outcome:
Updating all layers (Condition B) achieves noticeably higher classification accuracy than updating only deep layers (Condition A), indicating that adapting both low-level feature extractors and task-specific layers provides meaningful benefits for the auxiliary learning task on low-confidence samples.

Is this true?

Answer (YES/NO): NO